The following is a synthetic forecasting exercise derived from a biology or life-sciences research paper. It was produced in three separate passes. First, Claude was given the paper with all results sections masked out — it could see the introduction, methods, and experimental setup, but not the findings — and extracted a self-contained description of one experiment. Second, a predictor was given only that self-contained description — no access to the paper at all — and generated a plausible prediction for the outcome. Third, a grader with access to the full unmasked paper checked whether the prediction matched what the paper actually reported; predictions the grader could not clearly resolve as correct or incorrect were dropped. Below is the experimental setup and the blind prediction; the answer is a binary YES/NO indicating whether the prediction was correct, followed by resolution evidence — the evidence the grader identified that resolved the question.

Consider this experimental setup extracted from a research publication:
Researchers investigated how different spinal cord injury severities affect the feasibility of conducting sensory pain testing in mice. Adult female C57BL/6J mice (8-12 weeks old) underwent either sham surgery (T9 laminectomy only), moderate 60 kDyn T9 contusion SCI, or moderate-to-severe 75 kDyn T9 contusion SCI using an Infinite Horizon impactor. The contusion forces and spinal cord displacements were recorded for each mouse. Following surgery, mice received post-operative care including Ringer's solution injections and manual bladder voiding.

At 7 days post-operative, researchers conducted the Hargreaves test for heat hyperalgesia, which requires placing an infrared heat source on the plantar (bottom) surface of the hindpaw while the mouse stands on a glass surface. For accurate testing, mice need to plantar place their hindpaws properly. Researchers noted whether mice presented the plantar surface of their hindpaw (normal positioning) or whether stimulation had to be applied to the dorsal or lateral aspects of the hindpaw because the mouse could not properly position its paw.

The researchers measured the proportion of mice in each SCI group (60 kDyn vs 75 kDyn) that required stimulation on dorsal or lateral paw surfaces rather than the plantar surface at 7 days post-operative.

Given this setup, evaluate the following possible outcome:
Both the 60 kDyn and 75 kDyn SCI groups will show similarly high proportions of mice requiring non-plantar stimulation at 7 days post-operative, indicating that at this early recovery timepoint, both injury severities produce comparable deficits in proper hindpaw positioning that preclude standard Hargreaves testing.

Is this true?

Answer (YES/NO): NO